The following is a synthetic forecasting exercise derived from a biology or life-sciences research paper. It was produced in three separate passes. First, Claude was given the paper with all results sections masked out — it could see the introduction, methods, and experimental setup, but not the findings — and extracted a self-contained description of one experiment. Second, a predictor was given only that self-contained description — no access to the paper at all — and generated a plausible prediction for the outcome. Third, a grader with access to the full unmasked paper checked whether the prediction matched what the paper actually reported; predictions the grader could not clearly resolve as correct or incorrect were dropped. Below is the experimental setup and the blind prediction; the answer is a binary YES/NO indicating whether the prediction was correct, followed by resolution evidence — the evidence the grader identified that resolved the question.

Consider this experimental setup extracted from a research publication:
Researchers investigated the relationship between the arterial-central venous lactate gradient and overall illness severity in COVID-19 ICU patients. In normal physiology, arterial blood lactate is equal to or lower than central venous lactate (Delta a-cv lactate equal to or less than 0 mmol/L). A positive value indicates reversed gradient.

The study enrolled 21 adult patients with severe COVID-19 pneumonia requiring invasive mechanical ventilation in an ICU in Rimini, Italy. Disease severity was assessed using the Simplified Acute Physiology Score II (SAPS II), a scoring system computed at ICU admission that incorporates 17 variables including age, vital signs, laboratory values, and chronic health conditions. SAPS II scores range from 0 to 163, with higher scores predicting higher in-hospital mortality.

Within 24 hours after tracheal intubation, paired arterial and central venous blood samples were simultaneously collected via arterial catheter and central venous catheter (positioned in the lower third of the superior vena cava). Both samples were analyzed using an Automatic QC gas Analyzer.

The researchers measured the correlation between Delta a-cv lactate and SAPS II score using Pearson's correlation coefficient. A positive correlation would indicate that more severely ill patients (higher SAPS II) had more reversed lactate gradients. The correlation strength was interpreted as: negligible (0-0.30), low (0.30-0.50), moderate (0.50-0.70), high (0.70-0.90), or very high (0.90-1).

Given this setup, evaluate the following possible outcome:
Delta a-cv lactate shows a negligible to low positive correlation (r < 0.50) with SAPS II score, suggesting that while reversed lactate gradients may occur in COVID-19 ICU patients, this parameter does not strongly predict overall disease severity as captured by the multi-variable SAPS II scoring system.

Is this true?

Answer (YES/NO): YES